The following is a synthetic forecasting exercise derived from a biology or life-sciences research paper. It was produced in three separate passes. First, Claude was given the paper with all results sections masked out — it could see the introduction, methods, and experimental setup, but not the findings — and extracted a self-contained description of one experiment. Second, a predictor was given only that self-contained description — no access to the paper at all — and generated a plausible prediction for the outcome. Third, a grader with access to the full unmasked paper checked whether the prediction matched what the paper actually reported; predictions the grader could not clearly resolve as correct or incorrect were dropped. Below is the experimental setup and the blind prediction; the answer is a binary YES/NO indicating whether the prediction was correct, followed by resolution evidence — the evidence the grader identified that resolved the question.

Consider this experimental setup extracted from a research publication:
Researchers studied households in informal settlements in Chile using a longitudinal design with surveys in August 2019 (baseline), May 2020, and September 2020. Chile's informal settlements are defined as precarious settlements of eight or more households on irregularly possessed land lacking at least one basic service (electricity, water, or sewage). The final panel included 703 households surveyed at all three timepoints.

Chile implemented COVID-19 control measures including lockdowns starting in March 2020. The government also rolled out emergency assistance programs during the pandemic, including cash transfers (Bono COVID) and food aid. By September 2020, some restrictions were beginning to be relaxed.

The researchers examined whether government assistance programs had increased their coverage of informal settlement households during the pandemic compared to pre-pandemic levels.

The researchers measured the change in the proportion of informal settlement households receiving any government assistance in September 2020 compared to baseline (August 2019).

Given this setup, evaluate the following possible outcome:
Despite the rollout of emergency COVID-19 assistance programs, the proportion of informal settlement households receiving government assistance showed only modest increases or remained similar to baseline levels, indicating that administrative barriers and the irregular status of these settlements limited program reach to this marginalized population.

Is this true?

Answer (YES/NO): YES